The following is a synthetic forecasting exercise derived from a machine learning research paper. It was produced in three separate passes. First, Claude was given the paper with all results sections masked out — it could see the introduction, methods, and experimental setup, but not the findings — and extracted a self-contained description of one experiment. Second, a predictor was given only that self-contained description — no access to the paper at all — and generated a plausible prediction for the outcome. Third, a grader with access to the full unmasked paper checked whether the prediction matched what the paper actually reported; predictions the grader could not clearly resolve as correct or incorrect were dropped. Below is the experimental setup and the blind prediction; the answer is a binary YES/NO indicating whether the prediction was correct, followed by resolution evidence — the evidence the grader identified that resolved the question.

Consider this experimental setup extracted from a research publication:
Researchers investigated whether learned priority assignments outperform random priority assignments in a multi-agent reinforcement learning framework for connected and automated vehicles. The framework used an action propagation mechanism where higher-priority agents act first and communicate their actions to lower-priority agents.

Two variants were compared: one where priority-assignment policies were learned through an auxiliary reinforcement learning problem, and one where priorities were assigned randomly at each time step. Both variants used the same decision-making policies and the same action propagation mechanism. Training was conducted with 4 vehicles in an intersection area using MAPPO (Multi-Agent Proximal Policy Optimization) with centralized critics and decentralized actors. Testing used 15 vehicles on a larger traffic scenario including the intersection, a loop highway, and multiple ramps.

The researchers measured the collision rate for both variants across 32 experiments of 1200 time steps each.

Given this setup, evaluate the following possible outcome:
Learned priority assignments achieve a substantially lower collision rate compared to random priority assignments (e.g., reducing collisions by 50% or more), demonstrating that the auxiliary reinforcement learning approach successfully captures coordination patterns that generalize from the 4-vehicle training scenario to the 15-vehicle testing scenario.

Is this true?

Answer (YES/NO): YES